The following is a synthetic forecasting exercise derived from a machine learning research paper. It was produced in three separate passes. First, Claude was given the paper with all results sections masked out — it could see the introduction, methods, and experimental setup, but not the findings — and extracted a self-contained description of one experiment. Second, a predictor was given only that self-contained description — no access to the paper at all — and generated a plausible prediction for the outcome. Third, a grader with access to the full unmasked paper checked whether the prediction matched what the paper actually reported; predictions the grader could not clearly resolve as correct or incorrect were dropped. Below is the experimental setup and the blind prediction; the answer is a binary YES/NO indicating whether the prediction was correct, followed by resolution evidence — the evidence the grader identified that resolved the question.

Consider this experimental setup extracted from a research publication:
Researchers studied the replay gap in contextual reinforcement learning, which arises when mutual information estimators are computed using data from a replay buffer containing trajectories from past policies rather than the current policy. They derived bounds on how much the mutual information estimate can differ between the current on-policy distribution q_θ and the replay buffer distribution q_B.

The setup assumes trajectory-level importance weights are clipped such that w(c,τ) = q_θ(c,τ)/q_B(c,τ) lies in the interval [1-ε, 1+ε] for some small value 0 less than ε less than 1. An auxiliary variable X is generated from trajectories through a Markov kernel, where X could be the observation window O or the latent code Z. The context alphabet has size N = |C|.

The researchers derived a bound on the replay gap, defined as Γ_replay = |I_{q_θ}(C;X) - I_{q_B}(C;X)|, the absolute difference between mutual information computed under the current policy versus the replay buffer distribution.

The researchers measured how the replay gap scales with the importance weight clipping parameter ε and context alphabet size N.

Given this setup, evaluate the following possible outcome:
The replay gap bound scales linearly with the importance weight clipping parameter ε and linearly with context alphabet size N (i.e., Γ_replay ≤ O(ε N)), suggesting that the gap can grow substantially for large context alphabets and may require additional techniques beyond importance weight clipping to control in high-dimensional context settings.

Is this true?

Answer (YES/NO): NO